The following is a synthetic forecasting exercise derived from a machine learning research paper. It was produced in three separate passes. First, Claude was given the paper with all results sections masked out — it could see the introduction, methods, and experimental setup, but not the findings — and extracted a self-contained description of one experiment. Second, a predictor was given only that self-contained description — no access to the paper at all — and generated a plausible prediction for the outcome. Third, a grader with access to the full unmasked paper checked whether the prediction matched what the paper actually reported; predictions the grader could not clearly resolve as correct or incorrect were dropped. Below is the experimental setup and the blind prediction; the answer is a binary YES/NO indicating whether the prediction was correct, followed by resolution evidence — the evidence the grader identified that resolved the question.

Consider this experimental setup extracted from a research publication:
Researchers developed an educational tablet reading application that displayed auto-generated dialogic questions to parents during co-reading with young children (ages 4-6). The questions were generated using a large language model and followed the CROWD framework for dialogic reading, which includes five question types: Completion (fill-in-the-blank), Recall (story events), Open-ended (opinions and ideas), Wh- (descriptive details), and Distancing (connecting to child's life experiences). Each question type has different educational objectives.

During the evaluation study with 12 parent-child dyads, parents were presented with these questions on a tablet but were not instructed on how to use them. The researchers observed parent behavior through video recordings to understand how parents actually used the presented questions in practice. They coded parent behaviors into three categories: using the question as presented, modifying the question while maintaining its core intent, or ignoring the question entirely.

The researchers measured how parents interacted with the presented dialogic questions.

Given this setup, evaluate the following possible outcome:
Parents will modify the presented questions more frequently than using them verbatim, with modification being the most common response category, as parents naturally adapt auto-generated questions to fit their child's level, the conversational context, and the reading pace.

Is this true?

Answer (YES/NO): YES